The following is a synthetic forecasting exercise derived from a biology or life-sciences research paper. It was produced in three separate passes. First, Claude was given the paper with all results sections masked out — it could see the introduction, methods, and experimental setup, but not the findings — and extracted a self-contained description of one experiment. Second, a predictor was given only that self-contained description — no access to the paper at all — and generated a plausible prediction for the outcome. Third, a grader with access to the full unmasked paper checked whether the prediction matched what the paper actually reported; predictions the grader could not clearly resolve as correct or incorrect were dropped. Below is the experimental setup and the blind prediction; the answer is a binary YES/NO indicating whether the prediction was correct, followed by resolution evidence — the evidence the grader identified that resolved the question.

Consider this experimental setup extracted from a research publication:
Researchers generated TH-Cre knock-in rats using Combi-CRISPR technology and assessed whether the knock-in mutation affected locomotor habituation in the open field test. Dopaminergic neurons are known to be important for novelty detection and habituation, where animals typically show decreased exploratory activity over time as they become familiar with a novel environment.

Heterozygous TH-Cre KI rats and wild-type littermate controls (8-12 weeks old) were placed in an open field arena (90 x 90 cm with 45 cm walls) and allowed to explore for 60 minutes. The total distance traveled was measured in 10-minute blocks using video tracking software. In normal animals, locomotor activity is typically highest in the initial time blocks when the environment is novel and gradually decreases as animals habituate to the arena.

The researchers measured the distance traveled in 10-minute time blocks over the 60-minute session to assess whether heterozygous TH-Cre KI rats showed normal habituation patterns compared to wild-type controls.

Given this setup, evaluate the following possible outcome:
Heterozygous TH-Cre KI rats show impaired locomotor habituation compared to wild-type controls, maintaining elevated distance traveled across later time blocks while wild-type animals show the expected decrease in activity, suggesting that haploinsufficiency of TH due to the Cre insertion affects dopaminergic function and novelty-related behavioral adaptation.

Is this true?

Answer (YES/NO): NO